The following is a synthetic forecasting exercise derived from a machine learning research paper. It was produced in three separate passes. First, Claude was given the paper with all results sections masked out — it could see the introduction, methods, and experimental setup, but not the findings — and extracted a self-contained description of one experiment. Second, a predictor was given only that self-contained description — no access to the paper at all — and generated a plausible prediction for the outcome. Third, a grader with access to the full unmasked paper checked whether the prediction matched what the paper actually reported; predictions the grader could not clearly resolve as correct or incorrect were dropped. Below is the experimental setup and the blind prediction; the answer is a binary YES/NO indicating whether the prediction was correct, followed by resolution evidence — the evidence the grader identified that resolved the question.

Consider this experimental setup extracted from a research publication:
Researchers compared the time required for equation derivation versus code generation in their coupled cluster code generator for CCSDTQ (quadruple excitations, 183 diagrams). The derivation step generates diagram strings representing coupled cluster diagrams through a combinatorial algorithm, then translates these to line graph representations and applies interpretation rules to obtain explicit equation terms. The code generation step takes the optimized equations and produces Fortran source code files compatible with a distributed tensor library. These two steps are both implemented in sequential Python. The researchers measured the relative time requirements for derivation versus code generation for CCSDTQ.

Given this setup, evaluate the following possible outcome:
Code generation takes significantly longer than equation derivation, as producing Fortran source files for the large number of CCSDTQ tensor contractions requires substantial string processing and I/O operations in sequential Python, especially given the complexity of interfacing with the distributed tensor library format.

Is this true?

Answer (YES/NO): YES